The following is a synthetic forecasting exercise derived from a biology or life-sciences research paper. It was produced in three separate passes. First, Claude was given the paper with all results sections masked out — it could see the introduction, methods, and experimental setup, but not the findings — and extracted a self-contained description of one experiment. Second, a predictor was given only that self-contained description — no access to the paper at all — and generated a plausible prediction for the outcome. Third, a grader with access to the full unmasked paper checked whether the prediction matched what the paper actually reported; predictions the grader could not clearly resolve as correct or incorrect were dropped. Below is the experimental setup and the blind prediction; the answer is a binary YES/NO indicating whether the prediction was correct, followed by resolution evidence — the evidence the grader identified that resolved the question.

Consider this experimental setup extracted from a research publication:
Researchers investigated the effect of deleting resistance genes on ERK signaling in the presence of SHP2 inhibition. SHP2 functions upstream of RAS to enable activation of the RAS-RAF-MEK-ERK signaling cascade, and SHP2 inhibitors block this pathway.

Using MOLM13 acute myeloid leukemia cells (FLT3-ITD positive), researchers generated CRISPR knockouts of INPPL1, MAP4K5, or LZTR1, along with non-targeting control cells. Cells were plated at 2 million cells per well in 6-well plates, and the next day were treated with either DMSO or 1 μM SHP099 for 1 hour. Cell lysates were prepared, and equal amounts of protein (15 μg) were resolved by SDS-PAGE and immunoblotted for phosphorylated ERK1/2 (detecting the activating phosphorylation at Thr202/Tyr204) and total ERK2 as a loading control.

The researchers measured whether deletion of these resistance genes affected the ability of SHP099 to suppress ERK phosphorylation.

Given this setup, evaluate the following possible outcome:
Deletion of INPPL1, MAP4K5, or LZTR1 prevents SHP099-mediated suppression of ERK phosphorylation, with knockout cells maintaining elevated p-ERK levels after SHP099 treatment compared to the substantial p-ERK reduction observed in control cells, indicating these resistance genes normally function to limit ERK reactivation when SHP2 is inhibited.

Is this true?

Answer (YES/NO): YES